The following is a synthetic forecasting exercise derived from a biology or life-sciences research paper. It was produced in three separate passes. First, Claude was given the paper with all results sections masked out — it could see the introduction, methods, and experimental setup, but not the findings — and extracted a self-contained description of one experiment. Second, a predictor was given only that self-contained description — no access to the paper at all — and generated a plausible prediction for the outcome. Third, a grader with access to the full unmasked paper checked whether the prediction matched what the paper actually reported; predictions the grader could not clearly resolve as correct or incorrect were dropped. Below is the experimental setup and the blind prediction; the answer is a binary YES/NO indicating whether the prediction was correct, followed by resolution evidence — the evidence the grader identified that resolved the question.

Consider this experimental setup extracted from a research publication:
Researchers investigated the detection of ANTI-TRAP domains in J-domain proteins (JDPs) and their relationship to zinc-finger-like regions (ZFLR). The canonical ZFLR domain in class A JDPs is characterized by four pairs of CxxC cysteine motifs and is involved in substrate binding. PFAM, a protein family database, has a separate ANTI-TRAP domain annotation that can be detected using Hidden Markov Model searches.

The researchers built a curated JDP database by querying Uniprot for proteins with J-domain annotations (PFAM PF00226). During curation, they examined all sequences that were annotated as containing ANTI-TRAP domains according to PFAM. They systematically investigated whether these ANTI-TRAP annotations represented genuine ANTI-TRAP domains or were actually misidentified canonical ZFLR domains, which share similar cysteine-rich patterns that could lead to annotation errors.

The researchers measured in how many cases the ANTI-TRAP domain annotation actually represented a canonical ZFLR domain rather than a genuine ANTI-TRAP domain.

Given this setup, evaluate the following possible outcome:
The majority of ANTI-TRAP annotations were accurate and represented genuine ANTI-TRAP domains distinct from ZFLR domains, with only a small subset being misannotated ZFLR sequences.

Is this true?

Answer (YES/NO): NO